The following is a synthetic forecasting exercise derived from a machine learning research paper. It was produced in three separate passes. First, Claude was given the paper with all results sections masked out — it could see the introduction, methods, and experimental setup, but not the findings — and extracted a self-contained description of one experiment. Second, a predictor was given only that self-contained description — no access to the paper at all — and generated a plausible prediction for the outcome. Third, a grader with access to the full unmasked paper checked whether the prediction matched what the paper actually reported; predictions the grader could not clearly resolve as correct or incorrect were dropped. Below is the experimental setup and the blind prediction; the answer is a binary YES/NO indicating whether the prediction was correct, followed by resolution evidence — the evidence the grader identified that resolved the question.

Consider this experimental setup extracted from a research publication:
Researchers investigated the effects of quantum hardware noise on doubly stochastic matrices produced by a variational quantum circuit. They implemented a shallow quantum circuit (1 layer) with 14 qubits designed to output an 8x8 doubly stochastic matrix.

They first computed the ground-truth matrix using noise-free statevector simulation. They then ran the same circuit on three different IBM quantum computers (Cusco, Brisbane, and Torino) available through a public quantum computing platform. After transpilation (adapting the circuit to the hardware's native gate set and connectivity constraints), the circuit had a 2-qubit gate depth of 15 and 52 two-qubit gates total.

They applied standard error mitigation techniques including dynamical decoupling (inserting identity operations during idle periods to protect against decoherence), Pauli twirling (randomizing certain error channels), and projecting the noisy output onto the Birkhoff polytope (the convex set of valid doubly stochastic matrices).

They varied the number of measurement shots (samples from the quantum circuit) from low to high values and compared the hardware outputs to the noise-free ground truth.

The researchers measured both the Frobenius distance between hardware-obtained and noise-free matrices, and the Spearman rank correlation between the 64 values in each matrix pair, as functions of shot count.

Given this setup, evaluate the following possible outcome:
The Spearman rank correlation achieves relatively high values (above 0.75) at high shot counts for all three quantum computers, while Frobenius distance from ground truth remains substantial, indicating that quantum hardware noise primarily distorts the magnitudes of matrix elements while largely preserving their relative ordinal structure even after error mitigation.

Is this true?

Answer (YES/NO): YES